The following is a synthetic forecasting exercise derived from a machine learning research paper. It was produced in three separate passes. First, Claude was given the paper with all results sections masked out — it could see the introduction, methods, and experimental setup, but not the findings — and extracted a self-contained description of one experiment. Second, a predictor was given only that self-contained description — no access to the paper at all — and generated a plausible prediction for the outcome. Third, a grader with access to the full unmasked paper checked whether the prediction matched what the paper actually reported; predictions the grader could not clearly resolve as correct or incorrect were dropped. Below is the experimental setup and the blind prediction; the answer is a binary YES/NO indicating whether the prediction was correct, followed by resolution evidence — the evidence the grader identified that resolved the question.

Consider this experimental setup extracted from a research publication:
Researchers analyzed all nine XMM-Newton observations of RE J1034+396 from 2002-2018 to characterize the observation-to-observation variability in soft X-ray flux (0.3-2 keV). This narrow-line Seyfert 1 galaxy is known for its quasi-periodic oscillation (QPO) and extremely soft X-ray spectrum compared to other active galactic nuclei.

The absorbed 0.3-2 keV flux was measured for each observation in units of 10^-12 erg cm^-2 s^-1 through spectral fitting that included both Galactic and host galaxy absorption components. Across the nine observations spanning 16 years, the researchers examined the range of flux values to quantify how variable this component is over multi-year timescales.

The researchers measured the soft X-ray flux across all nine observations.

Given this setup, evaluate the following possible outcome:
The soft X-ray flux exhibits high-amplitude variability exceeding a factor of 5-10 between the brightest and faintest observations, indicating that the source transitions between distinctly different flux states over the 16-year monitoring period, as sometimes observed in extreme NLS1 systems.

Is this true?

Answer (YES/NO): NO